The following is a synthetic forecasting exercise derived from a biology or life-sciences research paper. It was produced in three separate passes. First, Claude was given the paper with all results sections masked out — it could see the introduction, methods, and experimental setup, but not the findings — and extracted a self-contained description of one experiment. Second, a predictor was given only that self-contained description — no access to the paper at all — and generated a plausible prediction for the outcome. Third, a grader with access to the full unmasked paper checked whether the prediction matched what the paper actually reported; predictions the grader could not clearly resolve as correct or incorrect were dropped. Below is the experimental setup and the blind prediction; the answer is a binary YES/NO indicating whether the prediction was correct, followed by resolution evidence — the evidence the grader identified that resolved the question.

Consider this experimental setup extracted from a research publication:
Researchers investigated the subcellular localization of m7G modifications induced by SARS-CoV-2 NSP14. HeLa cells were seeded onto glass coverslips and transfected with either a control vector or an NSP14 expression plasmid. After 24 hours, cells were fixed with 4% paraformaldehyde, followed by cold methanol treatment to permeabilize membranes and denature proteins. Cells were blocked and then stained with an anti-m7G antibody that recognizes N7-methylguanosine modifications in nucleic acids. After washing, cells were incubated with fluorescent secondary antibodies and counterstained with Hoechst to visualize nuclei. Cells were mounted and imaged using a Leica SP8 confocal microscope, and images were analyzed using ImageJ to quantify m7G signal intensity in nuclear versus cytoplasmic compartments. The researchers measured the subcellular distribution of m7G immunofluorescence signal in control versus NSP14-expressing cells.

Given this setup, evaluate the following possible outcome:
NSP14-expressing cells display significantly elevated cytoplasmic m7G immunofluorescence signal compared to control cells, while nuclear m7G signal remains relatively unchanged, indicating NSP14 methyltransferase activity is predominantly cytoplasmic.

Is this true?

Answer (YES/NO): NO